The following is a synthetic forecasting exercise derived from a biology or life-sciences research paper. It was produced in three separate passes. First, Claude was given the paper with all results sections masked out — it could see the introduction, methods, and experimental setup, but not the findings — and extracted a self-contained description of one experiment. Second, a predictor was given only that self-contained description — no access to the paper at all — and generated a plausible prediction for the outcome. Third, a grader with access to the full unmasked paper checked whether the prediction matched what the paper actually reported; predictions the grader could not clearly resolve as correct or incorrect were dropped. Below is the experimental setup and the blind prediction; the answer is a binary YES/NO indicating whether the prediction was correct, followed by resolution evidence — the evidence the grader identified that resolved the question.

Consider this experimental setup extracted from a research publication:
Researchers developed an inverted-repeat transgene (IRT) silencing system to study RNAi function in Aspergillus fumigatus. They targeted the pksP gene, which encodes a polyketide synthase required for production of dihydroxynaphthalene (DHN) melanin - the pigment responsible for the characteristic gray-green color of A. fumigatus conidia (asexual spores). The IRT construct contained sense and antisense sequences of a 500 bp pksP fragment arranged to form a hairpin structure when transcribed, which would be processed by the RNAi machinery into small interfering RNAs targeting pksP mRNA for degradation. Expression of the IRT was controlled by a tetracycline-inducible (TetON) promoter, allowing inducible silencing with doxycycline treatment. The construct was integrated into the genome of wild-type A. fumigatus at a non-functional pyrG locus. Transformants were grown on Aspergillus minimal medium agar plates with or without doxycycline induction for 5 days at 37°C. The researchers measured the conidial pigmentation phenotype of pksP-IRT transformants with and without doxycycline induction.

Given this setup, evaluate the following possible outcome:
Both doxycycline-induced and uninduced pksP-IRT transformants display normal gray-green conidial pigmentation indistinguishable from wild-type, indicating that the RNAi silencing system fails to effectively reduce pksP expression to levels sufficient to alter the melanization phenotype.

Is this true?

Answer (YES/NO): NO